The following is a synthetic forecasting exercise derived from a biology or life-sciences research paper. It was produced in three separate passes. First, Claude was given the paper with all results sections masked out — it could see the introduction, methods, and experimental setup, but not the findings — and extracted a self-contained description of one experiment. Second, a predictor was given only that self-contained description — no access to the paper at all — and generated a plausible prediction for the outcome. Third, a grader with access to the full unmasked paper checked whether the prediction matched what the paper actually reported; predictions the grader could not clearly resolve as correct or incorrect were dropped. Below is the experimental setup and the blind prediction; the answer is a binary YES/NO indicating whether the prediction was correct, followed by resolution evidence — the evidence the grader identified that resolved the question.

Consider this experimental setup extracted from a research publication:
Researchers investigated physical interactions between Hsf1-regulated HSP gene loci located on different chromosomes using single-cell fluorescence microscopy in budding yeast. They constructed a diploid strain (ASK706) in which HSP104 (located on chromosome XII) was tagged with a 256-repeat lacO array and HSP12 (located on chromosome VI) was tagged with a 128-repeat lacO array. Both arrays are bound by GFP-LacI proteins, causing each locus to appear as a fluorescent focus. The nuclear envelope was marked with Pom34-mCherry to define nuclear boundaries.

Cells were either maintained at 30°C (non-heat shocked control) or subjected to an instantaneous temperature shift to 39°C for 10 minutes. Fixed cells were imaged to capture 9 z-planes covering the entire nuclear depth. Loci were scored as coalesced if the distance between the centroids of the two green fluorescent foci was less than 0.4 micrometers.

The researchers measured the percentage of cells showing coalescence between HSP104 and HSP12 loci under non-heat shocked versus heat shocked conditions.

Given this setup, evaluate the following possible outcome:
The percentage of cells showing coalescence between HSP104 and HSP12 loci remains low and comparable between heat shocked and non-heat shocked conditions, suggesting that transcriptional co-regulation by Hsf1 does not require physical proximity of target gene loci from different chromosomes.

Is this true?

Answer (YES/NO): NO